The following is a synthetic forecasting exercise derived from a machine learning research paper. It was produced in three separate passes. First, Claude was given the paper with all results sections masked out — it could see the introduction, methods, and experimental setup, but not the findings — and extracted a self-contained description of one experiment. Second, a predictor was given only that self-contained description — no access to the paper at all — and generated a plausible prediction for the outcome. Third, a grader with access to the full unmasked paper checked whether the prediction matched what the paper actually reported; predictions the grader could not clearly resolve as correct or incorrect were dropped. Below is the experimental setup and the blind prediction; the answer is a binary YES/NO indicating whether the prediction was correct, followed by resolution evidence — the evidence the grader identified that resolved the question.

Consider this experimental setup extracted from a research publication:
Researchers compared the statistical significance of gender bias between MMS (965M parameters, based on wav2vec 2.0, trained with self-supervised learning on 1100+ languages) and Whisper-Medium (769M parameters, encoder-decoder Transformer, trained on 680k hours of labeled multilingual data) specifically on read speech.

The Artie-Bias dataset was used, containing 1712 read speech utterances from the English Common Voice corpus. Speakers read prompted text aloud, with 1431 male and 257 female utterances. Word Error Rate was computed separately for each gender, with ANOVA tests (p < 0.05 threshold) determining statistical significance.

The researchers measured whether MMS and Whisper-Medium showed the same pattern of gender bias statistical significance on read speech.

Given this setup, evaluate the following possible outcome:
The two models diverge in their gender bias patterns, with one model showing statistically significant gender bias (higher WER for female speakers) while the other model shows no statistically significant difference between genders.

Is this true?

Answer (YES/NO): NO